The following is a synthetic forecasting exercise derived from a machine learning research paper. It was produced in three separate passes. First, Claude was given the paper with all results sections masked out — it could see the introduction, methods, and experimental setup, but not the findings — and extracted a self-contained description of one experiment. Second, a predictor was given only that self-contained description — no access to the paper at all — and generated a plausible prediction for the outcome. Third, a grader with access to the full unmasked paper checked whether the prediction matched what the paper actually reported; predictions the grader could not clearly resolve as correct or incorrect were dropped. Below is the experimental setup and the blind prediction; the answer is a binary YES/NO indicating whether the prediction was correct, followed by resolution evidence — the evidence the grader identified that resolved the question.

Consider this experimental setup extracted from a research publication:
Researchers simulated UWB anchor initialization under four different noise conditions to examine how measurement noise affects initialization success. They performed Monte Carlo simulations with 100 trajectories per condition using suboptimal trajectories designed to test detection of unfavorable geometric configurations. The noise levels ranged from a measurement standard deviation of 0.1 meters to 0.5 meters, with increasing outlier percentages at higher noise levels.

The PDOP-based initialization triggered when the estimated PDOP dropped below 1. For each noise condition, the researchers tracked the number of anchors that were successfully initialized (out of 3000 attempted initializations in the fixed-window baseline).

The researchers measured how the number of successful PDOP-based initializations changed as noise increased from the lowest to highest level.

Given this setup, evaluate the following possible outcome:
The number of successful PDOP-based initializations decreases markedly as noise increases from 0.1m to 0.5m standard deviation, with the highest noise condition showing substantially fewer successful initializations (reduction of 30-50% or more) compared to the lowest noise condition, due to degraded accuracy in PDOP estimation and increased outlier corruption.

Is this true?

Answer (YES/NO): YES